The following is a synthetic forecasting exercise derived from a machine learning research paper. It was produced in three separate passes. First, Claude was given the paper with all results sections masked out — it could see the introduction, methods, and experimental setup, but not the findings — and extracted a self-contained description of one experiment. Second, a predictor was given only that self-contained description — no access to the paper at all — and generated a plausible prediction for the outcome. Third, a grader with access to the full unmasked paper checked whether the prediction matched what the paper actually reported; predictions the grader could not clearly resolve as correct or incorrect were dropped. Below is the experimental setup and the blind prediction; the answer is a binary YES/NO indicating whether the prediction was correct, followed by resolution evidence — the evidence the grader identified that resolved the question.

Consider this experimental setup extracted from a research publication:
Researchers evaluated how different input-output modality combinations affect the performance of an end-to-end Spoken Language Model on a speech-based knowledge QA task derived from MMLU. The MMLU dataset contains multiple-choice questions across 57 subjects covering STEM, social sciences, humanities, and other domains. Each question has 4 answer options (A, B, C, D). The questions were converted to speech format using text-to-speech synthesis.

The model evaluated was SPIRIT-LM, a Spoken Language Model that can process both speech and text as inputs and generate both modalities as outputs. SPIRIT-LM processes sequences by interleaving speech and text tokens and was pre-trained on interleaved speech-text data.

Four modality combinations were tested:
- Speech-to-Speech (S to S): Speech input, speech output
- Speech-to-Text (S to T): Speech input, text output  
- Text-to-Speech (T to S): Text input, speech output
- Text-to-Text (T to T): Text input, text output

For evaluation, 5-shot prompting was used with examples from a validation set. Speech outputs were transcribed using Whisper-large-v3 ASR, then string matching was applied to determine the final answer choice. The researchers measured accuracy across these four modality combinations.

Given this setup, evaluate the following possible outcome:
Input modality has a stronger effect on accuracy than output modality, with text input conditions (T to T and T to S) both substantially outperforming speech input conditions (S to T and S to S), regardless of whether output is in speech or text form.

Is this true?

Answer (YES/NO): NO